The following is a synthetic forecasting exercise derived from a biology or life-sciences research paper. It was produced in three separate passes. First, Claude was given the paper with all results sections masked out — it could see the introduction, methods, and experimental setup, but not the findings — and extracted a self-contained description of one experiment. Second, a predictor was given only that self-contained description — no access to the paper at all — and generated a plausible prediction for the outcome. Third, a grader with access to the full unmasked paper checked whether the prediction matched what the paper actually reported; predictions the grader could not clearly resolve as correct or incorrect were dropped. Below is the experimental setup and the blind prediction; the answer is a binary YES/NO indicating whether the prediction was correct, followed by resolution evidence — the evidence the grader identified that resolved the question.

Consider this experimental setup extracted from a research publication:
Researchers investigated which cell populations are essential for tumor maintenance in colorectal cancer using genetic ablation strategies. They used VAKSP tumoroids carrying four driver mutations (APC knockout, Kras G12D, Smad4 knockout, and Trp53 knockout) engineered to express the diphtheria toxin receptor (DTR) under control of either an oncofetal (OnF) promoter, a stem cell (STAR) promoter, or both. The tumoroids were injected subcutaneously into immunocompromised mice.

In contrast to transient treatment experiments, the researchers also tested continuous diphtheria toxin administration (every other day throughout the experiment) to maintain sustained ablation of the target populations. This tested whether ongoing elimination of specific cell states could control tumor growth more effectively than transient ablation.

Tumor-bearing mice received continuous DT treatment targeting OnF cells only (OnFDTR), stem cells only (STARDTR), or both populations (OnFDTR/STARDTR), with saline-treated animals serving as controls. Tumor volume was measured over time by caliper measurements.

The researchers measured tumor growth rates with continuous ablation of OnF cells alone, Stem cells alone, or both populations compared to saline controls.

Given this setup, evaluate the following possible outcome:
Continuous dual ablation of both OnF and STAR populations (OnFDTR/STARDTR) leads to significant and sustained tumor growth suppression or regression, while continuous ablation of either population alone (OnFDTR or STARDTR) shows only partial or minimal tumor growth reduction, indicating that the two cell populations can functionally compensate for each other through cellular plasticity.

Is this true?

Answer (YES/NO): YES